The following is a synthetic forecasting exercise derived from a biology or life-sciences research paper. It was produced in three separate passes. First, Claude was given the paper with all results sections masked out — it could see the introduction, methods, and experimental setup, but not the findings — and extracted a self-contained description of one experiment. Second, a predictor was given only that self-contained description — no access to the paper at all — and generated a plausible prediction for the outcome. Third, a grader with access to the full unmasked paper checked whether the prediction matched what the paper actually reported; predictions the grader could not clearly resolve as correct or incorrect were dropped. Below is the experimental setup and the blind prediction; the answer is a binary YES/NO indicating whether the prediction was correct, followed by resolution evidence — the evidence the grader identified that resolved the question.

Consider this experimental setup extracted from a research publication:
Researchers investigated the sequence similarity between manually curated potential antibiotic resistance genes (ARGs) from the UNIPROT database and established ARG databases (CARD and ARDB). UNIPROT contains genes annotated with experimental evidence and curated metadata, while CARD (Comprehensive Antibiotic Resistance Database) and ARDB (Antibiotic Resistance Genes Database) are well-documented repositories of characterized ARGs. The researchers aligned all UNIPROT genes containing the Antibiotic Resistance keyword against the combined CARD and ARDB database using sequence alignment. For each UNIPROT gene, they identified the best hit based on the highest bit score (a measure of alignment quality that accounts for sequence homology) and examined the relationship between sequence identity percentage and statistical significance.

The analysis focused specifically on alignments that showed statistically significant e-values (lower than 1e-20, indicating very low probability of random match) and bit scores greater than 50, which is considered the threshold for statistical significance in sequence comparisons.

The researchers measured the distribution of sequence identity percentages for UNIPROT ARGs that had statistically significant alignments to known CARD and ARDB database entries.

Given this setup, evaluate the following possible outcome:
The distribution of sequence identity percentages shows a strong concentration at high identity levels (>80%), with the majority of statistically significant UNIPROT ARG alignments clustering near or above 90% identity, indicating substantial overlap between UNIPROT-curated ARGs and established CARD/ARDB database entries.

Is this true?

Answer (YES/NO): NO